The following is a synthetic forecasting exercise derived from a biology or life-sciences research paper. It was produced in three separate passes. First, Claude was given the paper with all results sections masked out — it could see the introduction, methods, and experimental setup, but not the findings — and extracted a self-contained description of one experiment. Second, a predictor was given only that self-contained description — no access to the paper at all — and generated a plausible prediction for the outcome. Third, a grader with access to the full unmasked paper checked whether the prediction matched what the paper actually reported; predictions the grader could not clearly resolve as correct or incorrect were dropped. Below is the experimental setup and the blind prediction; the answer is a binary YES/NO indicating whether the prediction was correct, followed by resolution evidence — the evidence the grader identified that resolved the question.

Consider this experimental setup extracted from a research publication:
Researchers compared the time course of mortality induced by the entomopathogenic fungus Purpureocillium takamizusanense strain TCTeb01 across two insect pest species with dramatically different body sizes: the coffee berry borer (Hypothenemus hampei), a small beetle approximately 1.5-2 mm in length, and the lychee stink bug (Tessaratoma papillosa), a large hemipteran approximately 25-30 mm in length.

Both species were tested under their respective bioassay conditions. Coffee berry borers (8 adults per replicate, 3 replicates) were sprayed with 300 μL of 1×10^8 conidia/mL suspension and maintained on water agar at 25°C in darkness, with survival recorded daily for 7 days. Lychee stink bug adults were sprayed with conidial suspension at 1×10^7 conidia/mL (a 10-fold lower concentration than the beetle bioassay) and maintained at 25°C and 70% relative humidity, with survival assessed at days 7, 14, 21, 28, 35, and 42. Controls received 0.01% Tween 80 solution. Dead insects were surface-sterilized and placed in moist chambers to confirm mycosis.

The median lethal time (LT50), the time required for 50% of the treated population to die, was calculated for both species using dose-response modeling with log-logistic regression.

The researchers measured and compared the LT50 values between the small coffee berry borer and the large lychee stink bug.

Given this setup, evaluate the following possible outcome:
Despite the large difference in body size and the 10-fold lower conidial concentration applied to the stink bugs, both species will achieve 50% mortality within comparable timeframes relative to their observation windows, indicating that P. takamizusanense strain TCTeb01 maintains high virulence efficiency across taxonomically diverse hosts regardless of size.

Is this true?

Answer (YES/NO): NO